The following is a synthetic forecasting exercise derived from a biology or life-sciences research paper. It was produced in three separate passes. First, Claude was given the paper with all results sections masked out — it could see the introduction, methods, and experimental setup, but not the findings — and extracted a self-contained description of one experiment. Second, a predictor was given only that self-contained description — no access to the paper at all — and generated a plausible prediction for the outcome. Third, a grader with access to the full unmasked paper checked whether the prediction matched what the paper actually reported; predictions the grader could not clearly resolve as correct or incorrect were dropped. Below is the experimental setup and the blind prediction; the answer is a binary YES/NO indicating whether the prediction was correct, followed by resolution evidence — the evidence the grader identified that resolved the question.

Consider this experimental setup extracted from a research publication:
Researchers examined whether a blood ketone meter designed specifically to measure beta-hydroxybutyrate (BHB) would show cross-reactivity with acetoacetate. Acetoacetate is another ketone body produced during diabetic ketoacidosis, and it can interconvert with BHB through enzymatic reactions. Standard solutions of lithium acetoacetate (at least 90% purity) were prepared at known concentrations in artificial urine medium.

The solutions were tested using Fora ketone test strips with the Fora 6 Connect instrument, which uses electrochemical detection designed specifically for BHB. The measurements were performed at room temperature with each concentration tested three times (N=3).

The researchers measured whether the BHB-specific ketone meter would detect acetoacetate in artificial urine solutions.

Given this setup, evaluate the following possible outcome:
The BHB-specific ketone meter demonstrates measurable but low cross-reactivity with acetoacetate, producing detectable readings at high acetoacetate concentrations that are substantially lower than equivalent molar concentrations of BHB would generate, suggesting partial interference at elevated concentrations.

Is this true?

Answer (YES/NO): NO